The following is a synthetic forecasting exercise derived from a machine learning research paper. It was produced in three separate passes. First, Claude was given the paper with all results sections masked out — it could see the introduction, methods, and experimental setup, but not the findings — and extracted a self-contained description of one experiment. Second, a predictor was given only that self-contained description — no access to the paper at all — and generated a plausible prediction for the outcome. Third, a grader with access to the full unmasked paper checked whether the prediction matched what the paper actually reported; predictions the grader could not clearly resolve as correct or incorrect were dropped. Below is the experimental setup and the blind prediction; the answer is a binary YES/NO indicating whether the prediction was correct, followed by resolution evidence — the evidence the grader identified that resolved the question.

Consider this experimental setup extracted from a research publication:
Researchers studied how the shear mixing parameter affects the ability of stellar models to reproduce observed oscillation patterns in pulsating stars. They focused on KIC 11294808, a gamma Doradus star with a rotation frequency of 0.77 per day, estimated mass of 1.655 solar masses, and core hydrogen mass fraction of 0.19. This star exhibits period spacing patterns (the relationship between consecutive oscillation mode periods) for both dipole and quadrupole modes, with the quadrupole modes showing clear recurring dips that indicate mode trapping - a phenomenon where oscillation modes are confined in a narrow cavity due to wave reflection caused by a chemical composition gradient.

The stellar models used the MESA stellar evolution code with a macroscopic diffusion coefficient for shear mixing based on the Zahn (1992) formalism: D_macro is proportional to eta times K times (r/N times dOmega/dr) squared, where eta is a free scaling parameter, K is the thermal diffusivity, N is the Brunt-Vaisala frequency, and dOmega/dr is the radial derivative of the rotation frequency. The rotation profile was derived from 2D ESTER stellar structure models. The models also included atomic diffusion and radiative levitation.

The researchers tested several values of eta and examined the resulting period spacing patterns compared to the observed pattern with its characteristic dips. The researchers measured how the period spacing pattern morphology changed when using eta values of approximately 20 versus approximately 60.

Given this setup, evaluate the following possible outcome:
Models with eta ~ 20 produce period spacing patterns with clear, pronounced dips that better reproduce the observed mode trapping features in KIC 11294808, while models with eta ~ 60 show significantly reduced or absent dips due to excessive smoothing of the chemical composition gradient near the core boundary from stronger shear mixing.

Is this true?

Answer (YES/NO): NO